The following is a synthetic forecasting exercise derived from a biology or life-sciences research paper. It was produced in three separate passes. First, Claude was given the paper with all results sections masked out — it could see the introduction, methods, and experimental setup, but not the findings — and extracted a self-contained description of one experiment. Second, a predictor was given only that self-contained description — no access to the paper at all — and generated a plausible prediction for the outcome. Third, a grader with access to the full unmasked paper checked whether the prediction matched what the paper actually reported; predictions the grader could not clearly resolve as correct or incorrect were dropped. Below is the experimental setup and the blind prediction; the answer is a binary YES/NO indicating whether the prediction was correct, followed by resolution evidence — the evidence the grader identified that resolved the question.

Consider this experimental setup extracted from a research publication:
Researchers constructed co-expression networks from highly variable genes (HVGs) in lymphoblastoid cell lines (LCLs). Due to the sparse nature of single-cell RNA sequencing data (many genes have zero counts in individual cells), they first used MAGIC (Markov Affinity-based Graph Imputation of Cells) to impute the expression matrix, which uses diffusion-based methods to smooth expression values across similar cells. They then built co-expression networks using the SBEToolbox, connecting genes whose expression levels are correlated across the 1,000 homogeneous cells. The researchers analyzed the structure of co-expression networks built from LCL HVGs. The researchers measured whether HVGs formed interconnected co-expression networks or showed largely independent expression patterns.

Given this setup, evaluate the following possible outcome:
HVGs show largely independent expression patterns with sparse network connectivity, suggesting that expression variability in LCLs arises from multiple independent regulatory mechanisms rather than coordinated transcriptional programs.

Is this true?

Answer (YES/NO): NO